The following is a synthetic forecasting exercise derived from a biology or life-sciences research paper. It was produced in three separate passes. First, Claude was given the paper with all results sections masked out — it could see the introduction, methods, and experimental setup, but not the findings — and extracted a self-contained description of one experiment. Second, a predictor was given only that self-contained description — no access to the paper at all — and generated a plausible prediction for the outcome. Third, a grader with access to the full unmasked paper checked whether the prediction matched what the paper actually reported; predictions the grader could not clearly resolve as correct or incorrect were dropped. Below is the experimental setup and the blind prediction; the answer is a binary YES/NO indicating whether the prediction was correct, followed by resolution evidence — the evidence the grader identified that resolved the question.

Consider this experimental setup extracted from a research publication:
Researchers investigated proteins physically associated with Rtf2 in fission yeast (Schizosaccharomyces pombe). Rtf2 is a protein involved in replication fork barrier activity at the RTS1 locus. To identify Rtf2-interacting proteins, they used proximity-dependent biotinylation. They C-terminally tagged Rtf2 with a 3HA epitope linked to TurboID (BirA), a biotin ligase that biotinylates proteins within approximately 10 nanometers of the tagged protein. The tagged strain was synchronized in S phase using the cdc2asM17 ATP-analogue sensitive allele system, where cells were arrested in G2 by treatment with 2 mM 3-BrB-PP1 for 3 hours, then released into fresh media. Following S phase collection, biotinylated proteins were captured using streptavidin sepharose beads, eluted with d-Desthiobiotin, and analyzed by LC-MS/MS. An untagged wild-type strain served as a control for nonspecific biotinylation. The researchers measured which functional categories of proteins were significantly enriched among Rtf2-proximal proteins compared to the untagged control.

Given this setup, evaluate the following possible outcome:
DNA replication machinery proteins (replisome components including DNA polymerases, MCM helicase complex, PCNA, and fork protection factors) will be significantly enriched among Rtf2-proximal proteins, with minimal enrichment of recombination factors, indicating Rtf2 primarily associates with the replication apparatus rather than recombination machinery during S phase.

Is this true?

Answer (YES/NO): NO